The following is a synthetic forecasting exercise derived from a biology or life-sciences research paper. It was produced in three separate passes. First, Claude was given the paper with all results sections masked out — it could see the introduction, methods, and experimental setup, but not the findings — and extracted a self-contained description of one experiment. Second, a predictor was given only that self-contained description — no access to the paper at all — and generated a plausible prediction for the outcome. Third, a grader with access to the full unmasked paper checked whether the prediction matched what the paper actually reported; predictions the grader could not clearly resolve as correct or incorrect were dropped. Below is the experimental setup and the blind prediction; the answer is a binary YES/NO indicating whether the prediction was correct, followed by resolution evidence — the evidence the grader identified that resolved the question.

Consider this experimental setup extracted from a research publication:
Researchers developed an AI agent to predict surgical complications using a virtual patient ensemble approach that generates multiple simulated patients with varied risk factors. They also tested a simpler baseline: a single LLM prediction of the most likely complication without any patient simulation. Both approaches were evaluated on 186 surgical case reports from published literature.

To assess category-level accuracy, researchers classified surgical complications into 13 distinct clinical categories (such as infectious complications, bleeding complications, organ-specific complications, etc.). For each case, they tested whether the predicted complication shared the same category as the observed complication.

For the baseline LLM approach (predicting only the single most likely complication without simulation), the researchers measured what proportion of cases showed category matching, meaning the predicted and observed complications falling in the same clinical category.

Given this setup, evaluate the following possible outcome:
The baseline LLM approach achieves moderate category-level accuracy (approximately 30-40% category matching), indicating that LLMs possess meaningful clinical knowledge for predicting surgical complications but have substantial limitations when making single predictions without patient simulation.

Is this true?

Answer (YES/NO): YES